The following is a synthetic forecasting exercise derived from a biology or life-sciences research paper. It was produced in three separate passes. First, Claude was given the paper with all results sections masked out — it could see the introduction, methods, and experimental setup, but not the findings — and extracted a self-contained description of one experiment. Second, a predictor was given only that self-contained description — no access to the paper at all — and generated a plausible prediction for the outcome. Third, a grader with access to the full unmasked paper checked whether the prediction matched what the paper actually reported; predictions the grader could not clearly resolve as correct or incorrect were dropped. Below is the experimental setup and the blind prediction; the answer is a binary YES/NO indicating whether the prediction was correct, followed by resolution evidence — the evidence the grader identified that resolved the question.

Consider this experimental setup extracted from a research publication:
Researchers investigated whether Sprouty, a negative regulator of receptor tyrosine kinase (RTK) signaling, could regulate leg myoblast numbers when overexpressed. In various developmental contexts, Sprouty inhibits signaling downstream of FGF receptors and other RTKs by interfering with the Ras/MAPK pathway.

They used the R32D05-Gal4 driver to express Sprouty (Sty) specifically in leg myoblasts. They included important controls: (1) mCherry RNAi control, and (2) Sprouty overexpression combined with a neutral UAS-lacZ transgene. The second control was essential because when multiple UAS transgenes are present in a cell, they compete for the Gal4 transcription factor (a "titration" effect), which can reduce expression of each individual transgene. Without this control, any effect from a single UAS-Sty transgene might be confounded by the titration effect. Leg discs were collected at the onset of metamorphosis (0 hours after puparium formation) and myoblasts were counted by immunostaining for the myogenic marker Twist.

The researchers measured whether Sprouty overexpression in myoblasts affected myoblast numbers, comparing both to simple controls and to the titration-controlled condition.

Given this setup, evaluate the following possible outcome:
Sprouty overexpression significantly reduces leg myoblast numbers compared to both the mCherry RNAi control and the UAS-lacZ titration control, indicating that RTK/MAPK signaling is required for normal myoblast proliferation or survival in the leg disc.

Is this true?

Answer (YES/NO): NO